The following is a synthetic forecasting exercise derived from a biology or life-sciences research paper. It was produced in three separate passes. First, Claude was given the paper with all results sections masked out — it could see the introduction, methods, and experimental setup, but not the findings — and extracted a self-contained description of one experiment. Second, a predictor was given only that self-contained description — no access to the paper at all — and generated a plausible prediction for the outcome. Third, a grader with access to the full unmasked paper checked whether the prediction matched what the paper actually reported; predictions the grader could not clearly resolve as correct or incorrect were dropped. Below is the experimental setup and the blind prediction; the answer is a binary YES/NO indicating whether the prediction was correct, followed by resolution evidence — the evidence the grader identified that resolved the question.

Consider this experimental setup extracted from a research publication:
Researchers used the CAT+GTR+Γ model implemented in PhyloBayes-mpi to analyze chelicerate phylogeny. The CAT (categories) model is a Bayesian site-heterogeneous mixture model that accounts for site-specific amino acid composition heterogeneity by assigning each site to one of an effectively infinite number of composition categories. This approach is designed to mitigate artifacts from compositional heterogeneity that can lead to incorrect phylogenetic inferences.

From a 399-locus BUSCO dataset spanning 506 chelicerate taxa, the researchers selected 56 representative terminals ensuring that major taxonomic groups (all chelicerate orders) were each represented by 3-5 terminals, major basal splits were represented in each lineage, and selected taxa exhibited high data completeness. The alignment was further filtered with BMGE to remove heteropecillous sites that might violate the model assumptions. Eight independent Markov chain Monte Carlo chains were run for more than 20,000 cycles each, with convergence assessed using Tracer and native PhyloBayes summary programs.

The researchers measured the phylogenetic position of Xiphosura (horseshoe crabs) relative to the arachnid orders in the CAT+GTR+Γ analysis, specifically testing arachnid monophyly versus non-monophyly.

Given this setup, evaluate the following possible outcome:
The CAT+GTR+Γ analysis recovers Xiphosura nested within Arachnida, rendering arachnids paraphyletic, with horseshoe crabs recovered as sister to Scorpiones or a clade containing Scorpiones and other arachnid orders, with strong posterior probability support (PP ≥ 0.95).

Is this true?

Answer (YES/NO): NO